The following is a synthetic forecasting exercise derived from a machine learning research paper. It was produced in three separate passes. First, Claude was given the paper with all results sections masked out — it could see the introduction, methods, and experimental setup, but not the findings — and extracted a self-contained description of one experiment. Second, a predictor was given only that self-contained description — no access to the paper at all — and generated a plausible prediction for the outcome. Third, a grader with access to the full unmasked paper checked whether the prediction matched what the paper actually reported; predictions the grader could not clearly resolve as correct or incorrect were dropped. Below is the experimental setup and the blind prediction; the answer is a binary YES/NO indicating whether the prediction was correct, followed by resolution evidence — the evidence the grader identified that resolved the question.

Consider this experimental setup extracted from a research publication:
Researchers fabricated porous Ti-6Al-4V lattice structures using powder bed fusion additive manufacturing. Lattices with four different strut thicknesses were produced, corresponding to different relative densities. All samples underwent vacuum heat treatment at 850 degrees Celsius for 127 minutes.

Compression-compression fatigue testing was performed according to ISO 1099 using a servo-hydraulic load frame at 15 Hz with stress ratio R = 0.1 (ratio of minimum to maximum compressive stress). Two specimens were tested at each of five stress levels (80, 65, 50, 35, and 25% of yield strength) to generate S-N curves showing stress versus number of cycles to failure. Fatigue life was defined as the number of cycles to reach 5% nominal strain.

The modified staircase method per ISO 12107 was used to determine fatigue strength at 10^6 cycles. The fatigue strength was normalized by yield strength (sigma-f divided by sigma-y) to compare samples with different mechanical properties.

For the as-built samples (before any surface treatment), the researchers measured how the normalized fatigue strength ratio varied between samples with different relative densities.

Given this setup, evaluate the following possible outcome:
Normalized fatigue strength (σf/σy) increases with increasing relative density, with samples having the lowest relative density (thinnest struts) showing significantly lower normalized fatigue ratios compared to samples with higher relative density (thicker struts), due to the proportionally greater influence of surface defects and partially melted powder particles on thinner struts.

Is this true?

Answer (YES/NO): YES